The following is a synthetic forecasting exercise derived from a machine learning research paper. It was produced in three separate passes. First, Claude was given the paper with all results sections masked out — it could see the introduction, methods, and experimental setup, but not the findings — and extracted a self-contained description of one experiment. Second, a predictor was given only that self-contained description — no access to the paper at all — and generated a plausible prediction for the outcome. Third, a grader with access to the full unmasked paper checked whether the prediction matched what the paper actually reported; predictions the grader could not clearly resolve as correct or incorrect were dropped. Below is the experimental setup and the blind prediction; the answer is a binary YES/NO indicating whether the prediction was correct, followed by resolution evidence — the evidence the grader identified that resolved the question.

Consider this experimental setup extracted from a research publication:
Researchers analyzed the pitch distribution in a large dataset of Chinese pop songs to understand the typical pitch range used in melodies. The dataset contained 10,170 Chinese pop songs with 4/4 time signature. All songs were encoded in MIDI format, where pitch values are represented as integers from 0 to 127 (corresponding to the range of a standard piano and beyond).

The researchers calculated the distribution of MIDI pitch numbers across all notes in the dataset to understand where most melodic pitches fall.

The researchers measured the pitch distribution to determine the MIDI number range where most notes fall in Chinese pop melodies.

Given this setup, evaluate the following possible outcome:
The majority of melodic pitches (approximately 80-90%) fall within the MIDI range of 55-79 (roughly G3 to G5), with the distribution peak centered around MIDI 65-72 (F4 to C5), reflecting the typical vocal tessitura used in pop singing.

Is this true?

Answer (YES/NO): NO